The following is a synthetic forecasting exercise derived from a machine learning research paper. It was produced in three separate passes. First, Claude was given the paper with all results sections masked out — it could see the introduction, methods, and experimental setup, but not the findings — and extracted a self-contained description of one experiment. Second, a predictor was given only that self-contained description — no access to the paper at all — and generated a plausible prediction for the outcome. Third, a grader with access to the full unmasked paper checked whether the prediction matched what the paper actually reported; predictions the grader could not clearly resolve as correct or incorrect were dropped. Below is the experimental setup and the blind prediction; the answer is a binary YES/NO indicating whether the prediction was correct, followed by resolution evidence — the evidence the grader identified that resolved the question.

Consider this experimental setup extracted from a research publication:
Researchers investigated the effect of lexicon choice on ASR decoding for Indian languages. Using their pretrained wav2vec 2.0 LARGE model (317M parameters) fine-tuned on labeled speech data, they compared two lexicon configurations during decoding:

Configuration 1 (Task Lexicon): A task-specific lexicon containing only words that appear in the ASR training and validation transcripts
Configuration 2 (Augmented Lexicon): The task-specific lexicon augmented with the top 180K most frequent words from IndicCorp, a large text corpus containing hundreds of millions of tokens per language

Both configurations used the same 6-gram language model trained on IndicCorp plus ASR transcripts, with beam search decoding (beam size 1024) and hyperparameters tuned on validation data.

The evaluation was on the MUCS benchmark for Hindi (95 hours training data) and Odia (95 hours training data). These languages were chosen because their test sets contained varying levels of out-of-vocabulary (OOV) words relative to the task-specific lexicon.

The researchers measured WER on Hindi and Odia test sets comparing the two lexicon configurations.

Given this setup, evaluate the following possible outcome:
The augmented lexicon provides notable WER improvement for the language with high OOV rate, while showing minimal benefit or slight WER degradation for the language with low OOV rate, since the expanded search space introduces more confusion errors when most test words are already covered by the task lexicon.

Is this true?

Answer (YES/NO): NO